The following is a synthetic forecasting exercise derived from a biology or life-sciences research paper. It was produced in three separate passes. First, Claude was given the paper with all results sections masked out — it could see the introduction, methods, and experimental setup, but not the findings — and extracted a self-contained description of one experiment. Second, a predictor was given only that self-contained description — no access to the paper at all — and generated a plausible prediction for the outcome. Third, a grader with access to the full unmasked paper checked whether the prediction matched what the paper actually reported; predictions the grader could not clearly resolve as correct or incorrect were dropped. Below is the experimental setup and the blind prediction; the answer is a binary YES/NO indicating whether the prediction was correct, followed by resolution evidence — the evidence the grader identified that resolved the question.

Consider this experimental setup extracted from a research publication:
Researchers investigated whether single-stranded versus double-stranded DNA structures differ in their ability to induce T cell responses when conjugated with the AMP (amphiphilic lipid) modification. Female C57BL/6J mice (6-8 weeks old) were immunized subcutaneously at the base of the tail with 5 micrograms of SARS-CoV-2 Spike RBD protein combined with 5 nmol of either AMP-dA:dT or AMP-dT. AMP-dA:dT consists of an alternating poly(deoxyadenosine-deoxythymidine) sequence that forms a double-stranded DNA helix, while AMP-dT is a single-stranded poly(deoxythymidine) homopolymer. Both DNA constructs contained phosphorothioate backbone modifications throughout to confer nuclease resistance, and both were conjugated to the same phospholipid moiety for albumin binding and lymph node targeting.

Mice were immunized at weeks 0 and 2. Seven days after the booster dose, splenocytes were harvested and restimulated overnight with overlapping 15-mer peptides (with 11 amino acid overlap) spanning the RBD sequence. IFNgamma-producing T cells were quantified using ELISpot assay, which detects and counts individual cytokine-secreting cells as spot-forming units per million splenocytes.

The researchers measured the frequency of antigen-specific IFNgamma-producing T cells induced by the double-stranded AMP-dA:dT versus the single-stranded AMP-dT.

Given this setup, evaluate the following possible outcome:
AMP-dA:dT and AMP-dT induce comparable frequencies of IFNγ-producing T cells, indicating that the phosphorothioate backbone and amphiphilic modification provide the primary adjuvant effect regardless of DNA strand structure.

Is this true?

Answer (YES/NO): NO